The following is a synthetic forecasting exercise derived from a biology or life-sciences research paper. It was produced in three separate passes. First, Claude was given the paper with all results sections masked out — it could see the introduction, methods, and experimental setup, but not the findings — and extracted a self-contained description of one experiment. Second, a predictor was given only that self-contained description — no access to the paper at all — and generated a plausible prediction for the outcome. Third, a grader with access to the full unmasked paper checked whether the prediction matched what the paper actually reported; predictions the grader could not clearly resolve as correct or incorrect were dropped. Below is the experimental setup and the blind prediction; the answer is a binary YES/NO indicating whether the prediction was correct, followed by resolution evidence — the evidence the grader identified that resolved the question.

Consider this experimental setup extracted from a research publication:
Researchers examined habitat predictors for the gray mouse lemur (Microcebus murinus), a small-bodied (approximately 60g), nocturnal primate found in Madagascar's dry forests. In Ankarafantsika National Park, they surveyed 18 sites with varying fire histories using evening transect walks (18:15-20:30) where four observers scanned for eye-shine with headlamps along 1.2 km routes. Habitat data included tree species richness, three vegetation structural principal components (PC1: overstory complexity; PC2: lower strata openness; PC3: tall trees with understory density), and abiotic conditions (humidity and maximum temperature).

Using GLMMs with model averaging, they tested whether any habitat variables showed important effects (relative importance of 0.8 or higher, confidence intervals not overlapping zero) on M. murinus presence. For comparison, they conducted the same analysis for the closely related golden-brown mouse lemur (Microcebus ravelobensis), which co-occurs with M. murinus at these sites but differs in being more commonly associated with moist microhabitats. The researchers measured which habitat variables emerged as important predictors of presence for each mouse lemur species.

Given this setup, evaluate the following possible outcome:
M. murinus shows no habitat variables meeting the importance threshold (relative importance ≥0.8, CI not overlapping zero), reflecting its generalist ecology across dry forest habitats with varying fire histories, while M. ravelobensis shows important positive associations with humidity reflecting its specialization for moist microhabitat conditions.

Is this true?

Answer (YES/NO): YES